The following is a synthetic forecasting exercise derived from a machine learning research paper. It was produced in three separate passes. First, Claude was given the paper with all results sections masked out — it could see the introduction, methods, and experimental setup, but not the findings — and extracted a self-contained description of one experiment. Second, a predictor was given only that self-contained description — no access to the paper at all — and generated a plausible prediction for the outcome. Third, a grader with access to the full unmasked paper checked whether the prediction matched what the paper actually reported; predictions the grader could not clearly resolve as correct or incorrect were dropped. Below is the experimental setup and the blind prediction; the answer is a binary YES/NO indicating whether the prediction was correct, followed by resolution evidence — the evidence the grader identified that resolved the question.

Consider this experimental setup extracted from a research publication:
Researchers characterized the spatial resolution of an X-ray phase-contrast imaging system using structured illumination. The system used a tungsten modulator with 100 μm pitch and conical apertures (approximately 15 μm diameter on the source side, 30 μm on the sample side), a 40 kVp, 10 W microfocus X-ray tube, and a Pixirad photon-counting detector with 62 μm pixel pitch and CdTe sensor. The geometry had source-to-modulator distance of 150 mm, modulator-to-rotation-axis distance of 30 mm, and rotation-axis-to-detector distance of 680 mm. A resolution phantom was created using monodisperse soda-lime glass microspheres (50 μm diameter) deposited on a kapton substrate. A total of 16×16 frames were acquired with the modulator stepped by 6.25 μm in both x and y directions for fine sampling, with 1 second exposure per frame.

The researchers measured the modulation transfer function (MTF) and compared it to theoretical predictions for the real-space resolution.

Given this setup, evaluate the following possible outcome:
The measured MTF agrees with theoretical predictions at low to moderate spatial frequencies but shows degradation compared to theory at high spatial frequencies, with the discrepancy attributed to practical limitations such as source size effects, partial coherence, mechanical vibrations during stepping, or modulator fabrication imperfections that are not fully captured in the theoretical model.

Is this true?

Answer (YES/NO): NO